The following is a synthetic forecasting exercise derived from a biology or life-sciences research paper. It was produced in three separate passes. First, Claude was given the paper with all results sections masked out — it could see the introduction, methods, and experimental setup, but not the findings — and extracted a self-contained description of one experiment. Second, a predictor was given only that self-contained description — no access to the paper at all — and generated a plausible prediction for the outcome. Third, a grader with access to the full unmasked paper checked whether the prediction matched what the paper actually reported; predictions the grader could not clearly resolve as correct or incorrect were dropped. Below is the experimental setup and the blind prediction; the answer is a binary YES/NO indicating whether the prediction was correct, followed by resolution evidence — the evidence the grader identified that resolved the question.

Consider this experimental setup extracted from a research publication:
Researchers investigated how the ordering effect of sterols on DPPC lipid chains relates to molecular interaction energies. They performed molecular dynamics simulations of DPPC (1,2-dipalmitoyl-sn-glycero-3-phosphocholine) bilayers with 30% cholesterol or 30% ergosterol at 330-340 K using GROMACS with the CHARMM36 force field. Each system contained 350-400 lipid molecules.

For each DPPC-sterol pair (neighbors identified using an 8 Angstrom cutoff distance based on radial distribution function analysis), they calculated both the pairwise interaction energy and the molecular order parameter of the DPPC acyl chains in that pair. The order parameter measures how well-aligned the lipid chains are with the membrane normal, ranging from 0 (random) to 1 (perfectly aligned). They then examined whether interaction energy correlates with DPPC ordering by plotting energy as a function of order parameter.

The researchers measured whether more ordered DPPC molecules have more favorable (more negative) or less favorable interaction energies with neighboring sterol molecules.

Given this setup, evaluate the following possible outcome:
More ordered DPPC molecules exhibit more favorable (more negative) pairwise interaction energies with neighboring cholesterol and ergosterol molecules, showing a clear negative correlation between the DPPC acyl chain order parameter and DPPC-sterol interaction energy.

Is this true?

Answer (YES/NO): NO